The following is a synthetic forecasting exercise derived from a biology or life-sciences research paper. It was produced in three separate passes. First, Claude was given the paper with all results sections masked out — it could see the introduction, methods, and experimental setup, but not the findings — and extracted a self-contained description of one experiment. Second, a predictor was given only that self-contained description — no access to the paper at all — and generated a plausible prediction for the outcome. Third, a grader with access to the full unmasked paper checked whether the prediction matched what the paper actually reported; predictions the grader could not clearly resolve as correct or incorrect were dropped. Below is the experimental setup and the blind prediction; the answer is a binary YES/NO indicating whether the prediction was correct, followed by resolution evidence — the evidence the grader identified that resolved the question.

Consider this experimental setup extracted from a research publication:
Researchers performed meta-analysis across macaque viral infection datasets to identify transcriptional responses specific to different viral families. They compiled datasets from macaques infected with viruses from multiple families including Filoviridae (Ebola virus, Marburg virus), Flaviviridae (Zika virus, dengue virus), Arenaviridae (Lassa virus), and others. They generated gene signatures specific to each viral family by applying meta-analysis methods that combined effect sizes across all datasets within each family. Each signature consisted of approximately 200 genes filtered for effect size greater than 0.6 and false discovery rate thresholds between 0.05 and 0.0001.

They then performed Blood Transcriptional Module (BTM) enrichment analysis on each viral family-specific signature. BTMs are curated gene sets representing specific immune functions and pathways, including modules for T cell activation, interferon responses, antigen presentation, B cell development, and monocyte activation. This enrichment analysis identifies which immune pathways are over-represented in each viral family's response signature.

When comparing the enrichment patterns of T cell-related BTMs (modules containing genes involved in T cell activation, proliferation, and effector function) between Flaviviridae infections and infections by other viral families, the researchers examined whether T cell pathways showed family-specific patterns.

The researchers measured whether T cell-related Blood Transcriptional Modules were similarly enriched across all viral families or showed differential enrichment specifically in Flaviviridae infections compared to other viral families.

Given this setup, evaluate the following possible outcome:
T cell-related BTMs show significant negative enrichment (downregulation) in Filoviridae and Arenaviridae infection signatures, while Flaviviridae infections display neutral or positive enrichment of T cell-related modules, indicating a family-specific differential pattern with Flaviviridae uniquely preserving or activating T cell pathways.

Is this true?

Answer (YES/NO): YES